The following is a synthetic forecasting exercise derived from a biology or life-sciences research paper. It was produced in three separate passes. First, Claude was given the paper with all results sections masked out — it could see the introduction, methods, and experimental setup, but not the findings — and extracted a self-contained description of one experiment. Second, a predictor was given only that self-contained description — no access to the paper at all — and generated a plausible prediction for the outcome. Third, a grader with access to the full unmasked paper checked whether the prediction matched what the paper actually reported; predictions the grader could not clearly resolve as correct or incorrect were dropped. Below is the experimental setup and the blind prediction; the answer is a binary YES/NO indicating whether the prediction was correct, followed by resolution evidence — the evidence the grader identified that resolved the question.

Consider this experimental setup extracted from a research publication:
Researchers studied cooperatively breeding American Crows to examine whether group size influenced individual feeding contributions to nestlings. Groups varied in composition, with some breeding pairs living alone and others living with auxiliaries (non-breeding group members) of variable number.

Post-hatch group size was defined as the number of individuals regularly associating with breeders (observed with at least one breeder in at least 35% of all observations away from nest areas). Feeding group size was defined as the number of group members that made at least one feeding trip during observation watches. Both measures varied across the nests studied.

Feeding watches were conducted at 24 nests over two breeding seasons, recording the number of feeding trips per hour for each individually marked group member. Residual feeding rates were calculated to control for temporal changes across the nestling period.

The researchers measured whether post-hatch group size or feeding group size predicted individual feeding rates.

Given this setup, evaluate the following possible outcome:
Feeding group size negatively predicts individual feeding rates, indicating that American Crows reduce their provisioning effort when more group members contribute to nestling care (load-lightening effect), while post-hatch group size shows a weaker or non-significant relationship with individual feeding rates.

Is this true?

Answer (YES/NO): NO